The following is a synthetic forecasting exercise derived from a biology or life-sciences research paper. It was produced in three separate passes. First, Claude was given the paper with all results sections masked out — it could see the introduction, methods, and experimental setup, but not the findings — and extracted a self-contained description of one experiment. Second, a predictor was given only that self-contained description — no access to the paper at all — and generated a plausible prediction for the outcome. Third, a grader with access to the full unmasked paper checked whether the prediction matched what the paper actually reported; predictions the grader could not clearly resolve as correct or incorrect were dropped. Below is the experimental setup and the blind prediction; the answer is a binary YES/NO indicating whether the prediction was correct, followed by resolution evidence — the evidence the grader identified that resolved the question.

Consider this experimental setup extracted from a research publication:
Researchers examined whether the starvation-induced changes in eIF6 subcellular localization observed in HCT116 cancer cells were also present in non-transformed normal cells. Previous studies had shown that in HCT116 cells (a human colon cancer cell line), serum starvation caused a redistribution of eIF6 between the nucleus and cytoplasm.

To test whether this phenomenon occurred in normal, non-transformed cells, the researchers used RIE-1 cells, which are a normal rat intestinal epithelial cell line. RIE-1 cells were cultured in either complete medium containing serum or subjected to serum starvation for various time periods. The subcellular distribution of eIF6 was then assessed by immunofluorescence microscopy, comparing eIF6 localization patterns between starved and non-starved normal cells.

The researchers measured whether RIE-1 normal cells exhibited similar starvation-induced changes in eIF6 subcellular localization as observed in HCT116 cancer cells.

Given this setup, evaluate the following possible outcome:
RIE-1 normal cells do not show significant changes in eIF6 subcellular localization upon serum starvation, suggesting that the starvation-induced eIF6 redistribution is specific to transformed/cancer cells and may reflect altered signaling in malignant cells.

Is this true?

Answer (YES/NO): NO